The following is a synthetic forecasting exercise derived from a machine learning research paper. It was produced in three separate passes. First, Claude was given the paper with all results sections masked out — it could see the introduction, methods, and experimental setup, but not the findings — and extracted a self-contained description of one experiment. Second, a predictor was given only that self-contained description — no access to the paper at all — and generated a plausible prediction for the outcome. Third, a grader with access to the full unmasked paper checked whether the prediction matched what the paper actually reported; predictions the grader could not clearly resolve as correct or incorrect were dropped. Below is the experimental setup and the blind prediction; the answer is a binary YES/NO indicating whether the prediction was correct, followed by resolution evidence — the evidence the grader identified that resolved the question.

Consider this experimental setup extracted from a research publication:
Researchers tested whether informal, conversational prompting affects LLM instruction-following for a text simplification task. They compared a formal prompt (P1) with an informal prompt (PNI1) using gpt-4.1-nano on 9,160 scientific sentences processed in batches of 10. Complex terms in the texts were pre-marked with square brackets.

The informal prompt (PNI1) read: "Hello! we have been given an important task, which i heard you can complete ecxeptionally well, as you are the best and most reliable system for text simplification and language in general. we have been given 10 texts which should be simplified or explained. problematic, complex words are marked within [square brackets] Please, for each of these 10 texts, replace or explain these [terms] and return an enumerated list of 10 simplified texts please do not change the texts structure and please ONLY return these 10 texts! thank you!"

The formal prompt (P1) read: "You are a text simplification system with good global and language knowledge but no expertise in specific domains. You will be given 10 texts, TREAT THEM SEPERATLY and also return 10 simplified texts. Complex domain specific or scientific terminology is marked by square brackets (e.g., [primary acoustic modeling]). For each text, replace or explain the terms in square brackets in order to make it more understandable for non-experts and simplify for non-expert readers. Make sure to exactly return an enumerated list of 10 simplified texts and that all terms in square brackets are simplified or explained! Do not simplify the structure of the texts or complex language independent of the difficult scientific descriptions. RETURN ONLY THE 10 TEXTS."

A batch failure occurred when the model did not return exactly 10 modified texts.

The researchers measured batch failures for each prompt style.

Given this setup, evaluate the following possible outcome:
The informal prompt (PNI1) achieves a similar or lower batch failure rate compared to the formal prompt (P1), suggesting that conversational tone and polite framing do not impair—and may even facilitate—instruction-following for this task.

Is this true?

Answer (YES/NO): YES